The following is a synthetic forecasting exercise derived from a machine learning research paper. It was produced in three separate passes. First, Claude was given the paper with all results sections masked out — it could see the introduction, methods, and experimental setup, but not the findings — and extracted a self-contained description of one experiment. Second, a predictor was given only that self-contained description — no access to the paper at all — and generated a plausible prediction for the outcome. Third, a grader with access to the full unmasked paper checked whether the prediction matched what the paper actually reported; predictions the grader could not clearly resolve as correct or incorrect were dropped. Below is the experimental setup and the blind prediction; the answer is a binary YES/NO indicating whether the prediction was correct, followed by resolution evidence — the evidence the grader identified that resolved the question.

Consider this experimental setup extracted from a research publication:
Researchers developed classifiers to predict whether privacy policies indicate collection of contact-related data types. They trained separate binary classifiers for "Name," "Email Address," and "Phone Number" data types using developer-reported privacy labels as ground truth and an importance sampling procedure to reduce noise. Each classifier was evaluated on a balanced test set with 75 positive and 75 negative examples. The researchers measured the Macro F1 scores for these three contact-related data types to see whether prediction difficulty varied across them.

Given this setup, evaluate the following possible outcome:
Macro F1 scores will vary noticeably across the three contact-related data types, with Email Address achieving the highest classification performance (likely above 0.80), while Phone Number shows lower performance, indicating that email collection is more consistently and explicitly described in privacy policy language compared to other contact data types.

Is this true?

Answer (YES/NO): NO